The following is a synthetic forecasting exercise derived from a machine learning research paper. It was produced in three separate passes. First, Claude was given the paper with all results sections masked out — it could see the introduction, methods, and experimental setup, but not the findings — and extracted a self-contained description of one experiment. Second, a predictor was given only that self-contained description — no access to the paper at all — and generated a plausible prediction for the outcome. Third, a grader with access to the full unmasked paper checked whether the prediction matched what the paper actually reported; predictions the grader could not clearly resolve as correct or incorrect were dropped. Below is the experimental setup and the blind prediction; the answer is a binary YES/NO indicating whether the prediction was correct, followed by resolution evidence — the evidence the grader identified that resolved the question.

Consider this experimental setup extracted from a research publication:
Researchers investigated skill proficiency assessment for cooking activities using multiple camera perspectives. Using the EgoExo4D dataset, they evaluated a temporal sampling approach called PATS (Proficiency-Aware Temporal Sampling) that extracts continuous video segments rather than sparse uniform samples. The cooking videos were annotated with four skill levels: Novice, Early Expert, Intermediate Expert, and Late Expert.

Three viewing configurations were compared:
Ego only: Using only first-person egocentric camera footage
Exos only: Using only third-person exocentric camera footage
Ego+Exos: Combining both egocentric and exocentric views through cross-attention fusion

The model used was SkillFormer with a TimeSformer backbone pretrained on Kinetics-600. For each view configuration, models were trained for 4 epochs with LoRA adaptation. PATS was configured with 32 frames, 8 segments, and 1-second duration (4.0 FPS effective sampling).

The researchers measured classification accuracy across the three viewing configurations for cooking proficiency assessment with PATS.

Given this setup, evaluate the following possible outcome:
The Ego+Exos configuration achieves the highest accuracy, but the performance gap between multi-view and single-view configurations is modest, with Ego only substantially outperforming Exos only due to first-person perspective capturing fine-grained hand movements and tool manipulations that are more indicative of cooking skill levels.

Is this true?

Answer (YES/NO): NO